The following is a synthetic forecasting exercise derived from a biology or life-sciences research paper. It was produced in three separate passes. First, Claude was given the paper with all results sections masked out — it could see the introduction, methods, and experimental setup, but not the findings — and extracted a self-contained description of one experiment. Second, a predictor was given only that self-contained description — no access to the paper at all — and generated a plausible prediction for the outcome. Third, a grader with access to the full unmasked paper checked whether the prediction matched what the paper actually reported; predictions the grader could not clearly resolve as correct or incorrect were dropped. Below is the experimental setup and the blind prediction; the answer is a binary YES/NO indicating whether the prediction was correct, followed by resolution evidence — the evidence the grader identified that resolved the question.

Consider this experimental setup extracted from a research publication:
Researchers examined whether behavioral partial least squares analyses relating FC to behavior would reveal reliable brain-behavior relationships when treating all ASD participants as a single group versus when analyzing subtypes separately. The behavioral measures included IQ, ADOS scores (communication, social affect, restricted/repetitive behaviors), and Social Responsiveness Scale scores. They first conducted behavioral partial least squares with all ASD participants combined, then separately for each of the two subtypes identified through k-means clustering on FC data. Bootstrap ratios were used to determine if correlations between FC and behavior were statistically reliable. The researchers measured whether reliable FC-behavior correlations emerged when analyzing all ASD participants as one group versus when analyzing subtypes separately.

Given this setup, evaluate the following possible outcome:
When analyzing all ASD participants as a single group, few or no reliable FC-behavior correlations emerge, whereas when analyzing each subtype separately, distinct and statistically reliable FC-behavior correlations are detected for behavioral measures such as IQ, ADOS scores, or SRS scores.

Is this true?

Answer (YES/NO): YES